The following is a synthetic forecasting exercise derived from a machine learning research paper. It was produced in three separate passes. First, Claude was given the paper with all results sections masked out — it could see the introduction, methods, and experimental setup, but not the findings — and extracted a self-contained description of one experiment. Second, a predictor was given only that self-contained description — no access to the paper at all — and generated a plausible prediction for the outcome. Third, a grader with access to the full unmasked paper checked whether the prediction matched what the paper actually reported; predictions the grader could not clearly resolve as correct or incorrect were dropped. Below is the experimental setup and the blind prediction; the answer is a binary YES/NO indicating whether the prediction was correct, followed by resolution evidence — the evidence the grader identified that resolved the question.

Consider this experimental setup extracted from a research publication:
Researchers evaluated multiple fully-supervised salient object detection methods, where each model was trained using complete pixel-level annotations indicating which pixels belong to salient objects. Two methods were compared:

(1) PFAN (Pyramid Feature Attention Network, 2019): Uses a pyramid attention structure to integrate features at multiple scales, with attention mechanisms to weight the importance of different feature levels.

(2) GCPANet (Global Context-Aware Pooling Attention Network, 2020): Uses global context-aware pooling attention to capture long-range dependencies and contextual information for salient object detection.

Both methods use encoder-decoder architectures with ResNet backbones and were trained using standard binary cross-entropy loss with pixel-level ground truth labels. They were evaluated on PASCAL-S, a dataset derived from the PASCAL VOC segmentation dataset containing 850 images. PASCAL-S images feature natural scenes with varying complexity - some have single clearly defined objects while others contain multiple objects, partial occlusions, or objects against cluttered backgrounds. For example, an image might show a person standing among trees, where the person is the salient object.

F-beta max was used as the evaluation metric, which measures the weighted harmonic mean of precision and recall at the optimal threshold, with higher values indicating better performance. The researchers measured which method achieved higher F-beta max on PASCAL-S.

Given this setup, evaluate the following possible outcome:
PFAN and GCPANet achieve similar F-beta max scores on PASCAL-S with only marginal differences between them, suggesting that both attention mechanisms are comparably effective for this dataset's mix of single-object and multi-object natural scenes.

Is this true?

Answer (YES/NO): YES